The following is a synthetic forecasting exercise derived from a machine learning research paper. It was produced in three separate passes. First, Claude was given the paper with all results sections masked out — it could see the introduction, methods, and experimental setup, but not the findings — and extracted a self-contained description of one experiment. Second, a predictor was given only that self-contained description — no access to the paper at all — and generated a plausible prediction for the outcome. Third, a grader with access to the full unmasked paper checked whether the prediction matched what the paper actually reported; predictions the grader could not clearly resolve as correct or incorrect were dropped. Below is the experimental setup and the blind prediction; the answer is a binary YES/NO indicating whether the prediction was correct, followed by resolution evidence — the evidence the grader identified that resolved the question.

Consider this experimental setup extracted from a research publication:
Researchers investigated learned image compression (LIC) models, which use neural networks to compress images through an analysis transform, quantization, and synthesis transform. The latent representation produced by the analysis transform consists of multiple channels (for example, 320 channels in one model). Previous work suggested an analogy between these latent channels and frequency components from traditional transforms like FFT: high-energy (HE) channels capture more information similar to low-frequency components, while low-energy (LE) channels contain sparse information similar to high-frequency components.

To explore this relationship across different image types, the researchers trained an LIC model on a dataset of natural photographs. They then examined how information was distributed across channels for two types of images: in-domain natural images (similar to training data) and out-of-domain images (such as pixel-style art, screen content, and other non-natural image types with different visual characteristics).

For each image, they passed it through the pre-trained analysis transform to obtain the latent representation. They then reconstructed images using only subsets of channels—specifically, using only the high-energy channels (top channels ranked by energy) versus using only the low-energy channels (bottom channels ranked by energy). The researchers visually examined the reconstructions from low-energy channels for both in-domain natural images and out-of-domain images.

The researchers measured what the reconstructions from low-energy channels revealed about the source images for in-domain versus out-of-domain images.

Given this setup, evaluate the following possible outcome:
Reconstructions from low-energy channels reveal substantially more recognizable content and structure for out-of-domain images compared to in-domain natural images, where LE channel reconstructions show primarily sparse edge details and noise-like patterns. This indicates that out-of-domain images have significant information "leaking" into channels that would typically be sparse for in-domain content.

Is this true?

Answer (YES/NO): YES